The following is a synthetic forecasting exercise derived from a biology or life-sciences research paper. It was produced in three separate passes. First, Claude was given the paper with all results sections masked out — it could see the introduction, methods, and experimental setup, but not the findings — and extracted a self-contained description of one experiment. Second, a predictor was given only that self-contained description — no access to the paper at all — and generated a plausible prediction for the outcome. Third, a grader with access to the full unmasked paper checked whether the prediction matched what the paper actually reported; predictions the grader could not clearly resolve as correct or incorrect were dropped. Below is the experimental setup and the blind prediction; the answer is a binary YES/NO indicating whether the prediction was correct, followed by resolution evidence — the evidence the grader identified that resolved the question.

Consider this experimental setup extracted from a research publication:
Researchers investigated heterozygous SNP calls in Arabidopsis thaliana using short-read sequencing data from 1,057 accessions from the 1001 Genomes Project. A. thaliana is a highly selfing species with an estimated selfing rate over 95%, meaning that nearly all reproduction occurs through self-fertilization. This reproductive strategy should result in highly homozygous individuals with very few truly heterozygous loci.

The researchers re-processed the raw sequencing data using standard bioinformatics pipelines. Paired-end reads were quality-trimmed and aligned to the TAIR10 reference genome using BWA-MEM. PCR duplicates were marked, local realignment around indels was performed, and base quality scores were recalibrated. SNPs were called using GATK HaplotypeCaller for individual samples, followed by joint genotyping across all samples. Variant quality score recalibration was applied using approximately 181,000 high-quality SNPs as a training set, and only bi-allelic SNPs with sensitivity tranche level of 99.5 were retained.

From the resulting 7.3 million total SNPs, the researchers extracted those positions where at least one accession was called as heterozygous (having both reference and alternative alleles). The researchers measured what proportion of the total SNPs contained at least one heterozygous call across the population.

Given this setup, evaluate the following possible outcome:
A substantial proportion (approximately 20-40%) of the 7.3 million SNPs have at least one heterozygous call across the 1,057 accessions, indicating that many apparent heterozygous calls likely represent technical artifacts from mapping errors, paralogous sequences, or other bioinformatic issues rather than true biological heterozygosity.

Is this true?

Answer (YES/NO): NO